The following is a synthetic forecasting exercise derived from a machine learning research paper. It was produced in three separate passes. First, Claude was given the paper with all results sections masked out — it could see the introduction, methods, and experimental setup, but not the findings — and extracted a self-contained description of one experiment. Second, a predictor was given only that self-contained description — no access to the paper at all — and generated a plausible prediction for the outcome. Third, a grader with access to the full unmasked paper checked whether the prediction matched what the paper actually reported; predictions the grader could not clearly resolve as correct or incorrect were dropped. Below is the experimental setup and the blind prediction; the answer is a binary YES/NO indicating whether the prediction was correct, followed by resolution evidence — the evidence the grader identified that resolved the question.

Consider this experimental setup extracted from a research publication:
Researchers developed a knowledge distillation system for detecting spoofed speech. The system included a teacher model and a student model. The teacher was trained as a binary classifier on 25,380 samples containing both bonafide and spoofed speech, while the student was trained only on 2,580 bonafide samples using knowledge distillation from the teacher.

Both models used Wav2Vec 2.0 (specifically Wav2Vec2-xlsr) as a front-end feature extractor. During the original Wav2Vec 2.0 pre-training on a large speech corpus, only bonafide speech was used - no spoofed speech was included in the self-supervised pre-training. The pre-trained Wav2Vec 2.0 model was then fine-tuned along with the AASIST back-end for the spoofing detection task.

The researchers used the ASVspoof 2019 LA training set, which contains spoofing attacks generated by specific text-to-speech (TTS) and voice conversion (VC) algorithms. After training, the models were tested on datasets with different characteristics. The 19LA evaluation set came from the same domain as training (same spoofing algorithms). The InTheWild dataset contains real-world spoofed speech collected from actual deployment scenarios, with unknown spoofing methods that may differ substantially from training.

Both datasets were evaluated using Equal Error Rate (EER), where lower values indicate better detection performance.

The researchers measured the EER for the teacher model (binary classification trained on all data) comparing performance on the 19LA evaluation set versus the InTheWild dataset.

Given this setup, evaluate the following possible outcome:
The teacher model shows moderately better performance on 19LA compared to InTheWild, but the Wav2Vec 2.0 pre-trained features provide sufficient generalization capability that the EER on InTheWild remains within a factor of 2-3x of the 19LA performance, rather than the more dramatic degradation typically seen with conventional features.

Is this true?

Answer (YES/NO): NO